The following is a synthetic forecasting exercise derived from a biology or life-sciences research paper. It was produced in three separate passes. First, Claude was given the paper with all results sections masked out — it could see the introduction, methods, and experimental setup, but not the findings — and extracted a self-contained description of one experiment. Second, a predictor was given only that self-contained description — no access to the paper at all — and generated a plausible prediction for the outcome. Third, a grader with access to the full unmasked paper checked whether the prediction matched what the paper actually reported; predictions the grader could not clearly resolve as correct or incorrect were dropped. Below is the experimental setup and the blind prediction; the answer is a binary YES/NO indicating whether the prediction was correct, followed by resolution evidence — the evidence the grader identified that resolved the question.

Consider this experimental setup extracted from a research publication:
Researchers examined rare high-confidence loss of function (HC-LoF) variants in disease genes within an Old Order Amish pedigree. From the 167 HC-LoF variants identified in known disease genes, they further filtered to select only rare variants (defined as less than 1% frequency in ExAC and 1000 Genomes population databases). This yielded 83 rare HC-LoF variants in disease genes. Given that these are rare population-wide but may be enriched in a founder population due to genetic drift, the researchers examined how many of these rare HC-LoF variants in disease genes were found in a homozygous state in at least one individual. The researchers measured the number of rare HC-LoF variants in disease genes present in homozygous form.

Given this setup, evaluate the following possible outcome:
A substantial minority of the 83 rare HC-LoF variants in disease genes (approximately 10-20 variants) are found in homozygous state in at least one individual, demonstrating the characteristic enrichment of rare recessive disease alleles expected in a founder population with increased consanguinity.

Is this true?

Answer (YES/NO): YES